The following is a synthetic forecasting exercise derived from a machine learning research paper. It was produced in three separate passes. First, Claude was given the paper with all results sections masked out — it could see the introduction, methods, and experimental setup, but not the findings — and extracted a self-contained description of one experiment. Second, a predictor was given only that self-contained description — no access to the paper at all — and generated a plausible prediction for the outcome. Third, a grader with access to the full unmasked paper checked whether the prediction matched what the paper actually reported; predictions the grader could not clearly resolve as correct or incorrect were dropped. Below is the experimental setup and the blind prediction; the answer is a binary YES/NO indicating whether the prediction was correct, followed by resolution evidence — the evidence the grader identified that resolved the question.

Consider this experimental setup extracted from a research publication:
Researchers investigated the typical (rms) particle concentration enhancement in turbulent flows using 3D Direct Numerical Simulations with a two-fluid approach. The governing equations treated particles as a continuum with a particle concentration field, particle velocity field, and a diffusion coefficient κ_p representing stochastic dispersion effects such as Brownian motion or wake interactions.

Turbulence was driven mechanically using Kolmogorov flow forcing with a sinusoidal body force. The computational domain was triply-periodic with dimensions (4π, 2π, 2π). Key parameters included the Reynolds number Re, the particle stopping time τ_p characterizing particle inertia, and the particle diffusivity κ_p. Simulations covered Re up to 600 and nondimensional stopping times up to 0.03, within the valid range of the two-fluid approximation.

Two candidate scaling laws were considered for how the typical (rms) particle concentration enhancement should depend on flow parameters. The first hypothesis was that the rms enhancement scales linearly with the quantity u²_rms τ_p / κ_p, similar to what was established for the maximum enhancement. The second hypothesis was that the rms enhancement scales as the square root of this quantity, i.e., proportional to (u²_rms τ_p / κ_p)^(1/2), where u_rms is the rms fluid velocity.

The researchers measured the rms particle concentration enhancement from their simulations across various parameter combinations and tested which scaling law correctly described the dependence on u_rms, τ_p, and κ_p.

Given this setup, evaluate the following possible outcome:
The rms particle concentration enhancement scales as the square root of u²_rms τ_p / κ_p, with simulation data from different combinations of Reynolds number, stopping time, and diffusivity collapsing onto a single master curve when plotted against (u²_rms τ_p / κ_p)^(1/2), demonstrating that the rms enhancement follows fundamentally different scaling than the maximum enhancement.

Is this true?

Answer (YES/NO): YES